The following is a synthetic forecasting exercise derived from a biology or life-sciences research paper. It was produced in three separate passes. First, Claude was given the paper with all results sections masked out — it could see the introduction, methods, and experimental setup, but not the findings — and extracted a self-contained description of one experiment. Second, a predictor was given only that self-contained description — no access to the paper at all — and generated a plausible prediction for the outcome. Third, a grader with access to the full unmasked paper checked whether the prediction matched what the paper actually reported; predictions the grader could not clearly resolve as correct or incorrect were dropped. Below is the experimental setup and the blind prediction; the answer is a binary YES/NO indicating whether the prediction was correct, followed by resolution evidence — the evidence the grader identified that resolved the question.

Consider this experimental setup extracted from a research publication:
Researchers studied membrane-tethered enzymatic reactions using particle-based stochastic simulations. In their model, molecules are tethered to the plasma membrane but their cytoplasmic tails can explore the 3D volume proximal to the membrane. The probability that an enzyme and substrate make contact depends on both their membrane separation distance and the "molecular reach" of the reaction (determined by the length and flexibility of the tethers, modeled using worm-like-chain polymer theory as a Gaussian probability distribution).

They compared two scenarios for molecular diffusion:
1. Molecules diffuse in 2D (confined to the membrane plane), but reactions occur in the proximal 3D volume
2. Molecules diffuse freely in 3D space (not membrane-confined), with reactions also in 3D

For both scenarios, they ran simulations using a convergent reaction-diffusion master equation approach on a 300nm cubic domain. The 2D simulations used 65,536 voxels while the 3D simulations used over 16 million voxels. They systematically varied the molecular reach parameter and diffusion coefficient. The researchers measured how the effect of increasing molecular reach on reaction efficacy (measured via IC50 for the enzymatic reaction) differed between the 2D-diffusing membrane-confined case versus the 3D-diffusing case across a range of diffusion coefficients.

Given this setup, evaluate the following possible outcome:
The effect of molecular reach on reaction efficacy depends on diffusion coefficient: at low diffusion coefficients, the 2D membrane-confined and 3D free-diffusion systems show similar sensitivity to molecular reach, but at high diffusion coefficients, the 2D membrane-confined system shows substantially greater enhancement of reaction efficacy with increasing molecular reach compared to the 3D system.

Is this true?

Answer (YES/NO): NO